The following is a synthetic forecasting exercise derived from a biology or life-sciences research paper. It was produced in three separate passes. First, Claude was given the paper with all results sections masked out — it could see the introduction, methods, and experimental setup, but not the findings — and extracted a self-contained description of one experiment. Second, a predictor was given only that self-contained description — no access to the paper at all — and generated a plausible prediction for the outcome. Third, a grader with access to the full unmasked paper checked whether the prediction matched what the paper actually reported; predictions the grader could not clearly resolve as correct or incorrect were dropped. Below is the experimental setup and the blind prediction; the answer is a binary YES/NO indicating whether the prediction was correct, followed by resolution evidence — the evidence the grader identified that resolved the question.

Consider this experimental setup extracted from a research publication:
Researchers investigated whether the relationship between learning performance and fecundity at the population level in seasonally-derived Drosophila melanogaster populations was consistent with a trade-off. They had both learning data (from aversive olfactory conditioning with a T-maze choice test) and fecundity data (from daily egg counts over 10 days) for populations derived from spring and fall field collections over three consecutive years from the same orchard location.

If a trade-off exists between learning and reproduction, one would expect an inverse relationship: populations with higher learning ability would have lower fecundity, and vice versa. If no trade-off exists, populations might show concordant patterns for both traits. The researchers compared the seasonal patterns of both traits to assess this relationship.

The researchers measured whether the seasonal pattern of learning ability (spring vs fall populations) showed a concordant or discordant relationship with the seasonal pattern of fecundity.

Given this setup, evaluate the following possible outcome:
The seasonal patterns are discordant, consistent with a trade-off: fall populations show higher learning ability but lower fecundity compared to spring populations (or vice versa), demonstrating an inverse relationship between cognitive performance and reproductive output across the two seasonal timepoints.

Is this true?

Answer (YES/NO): YES